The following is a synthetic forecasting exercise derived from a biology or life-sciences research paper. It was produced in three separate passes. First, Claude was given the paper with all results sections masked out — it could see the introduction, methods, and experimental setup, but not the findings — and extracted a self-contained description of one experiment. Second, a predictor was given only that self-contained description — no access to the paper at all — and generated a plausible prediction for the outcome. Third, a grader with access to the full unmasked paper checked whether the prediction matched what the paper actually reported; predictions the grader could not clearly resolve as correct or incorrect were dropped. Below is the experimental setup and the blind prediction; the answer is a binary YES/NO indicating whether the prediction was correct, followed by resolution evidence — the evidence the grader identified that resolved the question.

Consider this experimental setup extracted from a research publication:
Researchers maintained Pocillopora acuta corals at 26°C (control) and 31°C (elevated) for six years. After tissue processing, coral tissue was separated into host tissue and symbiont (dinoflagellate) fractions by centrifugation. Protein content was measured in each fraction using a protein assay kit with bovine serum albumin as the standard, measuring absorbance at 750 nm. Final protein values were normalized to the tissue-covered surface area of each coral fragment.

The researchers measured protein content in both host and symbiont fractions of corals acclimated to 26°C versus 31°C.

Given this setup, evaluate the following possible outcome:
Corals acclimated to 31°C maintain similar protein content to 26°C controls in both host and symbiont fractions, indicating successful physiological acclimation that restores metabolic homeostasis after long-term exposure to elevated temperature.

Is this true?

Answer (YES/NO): YES